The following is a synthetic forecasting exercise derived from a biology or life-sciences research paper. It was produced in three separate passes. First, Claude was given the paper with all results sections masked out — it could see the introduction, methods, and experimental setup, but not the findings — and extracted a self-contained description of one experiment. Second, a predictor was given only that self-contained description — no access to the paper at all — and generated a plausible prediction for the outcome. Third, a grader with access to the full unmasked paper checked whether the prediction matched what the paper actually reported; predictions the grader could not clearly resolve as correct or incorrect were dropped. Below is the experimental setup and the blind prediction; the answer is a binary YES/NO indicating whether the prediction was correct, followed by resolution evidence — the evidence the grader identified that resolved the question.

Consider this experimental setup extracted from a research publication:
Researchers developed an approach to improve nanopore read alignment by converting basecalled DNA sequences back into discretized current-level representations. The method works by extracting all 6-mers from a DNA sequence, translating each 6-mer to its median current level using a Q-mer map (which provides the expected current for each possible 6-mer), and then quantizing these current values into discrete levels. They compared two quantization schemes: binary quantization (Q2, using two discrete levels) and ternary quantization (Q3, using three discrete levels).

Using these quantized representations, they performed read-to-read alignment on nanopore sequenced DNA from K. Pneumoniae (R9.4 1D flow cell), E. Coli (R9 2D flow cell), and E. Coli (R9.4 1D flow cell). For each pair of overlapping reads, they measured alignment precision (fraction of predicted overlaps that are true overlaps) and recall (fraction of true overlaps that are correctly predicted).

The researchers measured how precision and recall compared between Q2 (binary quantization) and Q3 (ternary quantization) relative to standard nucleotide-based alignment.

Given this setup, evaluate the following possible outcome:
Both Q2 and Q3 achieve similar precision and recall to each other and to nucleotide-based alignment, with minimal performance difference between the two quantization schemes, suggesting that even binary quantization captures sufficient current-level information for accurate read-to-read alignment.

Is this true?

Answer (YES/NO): NO